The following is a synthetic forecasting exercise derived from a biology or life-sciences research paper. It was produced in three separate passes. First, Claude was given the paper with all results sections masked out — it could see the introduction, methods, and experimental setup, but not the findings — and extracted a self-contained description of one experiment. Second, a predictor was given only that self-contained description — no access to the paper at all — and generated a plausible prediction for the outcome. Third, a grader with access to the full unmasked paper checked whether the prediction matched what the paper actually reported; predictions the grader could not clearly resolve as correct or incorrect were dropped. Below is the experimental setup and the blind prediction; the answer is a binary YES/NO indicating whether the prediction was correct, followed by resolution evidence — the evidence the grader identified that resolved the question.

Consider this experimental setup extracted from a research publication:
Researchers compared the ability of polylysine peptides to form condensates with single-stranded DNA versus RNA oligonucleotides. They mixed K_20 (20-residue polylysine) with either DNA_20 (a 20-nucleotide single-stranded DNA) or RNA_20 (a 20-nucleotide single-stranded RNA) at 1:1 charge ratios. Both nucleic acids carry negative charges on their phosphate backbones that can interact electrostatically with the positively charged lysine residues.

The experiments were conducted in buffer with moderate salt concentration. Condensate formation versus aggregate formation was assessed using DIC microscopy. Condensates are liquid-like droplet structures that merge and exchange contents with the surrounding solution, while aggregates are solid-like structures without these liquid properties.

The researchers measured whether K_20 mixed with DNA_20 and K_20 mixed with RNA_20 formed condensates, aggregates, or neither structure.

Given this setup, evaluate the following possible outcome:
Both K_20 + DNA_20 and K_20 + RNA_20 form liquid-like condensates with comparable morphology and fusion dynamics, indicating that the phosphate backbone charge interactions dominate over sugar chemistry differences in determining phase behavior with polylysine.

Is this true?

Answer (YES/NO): NO